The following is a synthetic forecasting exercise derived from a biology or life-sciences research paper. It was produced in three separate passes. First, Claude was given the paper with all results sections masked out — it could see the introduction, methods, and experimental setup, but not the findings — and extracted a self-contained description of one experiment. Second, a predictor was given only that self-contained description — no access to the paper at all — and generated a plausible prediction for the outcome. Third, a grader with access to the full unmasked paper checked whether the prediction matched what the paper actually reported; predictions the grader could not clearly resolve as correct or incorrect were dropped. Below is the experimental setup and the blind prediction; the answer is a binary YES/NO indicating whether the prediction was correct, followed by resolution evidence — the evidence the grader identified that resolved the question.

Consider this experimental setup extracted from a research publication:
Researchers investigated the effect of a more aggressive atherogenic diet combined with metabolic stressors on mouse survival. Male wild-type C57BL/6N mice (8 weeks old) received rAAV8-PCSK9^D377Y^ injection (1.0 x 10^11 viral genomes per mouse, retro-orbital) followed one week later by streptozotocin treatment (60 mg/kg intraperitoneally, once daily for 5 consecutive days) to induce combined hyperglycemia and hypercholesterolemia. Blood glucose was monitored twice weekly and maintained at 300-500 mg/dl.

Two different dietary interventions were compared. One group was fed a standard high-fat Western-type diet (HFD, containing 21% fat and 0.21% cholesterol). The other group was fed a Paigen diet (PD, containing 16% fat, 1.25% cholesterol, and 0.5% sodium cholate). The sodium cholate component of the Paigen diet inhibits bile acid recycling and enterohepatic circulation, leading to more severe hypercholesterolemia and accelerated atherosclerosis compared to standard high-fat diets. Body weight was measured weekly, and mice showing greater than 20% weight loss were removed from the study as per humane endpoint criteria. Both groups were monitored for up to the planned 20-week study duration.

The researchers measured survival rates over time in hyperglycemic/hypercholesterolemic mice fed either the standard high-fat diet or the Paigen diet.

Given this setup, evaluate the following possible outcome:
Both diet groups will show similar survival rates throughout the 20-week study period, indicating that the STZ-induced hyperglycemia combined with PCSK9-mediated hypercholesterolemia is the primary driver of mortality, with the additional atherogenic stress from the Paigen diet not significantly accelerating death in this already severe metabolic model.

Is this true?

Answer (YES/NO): NO